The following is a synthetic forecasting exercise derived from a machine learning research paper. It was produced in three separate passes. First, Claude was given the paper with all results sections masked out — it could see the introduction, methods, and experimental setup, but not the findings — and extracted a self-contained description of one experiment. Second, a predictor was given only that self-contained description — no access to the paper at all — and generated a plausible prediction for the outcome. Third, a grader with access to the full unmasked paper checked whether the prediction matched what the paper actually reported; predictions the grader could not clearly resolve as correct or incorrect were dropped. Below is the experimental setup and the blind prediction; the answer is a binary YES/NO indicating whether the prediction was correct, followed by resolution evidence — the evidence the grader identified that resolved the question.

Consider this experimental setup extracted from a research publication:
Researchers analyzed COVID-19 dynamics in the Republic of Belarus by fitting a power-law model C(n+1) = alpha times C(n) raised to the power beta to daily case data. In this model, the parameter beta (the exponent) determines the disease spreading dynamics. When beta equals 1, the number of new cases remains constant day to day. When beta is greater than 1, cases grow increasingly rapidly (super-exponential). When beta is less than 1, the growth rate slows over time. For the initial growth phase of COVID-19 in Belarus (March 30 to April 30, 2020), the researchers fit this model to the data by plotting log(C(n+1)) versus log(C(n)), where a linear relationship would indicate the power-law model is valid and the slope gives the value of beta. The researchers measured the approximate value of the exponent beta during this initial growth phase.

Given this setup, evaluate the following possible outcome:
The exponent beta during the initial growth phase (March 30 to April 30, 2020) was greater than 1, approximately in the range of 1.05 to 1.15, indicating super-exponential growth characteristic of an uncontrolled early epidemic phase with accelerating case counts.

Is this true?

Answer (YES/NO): NO